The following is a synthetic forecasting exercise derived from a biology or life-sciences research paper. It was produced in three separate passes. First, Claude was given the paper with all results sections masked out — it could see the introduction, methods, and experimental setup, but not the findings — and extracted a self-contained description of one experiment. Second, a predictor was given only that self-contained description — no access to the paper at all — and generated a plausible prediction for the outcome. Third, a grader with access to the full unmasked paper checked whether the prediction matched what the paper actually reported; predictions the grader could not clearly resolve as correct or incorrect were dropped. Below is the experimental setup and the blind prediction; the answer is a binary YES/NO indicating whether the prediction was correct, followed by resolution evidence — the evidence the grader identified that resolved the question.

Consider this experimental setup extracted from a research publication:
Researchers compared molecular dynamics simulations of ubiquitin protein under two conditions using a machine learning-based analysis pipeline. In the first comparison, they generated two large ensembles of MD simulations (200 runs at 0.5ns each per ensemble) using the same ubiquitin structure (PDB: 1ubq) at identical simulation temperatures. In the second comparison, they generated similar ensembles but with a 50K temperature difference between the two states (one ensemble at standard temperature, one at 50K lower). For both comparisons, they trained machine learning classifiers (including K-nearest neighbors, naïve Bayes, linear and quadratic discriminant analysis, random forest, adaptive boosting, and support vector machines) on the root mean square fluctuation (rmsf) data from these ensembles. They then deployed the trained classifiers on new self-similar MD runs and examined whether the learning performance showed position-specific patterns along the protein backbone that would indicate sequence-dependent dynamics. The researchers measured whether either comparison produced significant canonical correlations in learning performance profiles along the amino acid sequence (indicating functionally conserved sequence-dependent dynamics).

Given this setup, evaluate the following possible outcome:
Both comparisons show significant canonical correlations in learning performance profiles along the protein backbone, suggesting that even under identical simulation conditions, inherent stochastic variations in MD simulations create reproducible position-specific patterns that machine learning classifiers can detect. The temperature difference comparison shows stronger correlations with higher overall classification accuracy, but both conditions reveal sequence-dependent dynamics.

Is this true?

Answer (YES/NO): NO